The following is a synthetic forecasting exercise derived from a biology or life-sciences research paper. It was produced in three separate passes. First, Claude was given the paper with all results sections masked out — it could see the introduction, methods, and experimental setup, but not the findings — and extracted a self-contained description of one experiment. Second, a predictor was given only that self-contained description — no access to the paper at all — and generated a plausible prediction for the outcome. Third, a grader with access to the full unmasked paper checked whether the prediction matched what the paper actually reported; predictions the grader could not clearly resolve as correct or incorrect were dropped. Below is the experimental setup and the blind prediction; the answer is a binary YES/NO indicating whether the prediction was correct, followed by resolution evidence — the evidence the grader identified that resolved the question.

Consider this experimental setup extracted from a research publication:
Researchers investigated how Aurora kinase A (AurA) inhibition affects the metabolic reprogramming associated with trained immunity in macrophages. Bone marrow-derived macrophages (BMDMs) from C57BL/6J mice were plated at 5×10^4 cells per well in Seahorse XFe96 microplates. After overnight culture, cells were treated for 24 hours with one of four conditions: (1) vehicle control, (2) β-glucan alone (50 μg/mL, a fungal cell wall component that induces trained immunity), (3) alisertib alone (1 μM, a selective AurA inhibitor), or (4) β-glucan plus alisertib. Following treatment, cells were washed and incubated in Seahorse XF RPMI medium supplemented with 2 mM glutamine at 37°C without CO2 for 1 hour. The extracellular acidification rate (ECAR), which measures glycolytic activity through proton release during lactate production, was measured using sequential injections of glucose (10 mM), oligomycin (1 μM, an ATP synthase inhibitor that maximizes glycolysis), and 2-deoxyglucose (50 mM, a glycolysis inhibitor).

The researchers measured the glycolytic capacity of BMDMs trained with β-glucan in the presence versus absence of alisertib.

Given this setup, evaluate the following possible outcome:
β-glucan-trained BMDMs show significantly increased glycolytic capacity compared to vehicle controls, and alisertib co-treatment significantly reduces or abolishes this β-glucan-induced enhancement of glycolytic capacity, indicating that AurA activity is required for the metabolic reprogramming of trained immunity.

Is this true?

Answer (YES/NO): YES